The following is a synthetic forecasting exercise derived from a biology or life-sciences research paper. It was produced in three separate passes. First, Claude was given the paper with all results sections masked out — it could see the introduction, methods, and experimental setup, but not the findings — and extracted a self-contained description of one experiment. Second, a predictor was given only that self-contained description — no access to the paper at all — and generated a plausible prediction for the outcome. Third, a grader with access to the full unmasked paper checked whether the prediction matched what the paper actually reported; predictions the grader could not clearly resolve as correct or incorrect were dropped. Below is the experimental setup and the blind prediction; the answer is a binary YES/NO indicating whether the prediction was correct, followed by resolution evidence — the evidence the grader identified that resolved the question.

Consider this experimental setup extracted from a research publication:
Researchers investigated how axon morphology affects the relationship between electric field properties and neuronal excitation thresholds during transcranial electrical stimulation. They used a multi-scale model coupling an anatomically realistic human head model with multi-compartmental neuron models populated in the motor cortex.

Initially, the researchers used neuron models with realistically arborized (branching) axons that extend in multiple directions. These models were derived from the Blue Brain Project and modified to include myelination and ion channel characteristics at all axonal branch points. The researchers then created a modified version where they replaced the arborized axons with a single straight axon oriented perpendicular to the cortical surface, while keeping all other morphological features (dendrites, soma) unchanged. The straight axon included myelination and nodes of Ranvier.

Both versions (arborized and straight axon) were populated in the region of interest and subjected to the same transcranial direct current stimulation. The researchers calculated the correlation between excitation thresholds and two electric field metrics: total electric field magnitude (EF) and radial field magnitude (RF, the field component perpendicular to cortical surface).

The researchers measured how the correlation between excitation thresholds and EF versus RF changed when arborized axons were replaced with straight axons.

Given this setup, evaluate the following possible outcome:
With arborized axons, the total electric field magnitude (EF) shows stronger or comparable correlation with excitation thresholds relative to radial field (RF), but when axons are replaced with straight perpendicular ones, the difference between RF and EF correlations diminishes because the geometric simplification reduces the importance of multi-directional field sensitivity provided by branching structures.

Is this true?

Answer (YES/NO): YES